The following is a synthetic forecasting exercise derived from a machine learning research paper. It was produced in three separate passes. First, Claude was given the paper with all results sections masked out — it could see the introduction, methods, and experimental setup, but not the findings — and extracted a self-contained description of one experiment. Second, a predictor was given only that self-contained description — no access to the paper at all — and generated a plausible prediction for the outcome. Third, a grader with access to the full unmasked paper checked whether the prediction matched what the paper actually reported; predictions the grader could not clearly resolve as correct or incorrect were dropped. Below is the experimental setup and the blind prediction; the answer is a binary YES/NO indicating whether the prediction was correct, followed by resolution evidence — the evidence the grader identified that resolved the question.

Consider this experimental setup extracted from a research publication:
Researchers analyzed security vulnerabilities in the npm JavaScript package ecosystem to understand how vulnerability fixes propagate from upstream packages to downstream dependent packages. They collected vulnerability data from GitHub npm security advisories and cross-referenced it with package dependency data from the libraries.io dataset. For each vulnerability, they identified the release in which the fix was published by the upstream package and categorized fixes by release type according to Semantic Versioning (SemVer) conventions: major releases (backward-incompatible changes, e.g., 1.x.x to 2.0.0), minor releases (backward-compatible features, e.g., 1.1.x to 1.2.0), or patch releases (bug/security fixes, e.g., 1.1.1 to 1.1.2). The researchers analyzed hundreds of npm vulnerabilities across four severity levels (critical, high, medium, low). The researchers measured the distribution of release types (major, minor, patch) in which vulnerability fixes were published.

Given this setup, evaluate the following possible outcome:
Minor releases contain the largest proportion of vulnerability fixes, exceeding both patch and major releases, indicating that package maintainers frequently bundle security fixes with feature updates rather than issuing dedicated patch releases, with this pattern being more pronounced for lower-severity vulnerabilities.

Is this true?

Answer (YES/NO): NO